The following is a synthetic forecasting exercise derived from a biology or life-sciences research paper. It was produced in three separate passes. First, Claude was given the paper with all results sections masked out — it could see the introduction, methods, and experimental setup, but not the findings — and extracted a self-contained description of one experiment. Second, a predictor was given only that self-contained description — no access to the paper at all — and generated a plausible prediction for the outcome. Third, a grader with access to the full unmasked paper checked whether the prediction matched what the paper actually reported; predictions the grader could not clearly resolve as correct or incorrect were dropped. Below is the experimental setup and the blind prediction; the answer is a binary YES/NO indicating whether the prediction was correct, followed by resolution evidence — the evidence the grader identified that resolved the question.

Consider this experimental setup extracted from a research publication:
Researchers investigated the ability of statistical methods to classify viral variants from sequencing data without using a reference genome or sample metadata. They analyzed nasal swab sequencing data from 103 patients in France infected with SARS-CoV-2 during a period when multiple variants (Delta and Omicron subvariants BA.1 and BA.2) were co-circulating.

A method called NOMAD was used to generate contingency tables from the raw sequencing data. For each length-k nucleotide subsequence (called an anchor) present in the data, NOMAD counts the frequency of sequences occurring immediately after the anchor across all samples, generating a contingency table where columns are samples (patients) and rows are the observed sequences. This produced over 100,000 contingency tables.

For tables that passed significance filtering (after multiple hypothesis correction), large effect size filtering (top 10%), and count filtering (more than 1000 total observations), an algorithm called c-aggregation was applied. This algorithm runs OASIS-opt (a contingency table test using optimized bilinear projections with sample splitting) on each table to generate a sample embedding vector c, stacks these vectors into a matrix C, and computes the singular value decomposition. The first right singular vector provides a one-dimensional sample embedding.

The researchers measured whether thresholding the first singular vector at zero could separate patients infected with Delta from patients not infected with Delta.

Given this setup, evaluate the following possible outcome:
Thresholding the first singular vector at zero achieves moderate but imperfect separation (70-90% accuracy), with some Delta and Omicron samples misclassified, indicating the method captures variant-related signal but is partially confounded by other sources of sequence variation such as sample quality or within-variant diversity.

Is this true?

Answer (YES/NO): NO